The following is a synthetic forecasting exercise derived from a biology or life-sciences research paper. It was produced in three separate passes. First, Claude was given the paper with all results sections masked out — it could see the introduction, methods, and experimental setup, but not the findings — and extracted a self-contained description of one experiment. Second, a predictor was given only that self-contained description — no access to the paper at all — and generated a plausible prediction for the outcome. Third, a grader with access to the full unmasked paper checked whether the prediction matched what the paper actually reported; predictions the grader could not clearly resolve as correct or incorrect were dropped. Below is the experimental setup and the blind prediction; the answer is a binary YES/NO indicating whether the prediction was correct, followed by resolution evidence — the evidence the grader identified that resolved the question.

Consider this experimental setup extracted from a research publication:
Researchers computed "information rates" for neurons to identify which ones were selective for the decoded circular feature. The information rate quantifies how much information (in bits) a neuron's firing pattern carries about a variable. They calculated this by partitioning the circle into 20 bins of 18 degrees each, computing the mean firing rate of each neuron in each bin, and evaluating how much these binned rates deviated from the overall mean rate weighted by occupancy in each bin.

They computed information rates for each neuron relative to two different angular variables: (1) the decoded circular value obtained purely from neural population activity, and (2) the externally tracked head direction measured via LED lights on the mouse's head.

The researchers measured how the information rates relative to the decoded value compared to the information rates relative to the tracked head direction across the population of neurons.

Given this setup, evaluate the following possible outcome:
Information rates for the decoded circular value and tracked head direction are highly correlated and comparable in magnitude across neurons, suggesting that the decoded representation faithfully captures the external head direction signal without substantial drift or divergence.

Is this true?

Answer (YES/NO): NO